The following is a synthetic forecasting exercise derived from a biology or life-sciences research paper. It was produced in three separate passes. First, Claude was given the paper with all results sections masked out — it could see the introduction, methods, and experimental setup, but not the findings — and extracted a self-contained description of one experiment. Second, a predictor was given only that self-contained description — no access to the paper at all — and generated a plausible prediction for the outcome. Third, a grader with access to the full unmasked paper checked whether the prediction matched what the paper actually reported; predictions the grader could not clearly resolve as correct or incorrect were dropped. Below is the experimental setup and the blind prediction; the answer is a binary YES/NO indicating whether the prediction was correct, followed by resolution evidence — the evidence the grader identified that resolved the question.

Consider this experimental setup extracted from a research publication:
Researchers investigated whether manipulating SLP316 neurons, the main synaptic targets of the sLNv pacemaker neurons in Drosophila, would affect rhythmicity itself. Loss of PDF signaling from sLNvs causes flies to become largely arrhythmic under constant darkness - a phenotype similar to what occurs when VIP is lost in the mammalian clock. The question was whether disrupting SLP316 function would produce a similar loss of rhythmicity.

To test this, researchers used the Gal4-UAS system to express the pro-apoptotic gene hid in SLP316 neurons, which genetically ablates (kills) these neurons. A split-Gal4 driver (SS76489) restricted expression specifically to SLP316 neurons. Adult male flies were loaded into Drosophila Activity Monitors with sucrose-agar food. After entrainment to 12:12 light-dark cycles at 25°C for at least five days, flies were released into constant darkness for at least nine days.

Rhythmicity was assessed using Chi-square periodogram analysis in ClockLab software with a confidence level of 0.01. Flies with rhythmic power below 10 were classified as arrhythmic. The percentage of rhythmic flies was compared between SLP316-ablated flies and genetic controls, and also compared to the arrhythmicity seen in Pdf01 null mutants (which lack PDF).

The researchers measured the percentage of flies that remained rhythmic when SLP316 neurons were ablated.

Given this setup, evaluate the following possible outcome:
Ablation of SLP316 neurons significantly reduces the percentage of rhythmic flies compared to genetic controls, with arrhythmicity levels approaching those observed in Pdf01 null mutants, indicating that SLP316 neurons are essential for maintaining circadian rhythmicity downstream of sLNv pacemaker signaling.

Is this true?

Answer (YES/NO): NO